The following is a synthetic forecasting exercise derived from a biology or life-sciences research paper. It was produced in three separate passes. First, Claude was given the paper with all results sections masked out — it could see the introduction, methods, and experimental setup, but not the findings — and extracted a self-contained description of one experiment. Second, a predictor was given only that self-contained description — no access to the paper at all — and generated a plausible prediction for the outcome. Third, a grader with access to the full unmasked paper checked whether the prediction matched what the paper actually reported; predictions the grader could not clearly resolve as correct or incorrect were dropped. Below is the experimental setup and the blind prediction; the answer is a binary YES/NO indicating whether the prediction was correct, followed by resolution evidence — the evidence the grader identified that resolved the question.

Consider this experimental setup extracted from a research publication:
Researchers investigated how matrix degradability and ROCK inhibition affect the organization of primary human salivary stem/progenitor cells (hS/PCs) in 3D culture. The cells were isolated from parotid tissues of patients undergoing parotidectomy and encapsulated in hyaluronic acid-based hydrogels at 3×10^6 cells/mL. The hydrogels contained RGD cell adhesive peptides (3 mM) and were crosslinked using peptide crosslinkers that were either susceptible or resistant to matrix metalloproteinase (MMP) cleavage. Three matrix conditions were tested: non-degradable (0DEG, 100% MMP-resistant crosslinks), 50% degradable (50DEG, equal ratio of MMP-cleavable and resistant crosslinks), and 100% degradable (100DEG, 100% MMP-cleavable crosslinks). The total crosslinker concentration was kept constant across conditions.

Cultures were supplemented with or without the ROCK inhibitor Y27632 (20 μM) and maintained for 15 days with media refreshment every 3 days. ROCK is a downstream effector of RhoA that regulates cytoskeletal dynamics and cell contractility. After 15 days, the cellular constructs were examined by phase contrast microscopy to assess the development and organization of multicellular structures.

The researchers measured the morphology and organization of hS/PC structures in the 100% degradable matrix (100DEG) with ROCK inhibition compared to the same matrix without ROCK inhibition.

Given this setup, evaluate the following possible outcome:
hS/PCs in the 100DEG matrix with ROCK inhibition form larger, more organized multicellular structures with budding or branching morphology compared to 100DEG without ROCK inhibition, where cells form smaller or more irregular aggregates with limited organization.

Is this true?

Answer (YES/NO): NO